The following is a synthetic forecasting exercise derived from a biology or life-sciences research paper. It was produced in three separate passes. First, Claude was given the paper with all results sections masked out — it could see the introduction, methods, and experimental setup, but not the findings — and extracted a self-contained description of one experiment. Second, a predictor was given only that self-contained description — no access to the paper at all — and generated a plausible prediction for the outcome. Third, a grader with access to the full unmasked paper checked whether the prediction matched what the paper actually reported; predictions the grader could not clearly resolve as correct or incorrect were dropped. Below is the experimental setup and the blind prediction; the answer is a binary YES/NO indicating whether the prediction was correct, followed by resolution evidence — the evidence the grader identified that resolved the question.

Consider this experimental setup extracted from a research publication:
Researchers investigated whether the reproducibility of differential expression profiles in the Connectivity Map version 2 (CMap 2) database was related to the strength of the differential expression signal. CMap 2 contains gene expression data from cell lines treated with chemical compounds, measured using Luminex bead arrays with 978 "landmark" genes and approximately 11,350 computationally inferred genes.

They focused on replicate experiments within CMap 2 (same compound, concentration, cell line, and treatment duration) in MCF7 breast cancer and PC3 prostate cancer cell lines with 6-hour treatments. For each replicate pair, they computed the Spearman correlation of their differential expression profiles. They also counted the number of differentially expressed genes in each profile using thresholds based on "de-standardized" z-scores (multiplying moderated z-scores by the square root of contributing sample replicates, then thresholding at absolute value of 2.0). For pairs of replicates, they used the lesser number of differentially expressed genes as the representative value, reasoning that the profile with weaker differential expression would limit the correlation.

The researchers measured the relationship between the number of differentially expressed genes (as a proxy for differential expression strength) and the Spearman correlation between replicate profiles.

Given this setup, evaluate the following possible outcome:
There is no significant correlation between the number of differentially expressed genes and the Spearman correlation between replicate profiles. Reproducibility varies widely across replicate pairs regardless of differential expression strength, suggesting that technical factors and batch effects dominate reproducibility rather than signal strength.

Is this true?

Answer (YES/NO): NO